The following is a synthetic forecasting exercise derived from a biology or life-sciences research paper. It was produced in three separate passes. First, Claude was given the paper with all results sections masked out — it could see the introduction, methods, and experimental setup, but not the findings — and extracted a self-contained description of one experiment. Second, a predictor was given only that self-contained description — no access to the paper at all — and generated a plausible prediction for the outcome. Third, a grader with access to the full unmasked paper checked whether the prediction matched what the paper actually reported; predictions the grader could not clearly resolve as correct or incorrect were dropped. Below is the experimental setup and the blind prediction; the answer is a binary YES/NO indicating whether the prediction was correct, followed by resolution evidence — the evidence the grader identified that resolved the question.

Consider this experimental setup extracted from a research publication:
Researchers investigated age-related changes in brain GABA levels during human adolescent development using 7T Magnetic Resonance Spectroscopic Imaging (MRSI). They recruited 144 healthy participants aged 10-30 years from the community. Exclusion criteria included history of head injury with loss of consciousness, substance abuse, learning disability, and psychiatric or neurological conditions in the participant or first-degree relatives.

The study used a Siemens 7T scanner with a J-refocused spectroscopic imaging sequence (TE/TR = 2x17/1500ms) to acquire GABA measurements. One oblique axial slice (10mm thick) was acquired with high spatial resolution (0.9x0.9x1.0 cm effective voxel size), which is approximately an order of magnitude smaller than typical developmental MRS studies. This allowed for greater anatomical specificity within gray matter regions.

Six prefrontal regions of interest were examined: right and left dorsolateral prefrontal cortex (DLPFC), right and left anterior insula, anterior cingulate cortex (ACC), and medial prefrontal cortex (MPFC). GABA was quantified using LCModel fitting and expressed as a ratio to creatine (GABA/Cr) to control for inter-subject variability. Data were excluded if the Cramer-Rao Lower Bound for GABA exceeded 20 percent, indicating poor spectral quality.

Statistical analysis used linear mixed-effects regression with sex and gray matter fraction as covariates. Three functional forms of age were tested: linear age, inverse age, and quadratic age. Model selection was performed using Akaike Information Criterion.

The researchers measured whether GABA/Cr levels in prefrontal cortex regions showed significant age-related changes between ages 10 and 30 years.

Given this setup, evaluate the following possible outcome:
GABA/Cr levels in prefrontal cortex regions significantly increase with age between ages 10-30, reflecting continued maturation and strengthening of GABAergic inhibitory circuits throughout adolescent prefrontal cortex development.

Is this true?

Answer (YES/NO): NO